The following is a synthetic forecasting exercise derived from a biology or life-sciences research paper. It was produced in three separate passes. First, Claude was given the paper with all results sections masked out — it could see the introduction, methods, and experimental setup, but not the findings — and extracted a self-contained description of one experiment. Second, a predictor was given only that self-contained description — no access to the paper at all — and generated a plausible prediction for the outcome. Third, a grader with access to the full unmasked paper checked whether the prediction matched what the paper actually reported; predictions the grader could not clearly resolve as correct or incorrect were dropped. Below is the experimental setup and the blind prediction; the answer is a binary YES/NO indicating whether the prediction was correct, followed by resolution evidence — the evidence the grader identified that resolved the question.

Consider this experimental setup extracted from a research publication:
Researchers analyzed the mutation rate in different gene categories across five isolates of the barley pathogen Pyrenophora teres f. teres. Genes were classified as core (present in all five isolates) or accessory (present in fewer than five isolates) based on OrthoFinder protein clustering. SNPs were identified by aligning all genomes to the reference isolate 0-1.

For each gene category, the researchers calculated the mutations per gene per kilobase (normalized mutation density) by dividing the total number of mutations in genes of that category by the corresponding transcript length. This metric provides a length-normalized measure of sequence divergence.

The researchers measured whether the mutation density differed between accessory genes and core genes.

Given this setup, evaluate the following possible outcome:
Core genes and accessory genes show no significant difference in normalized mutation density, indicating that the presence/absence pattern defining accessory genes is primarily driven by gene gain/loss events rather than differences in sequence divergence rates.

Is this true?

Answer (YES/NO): NO